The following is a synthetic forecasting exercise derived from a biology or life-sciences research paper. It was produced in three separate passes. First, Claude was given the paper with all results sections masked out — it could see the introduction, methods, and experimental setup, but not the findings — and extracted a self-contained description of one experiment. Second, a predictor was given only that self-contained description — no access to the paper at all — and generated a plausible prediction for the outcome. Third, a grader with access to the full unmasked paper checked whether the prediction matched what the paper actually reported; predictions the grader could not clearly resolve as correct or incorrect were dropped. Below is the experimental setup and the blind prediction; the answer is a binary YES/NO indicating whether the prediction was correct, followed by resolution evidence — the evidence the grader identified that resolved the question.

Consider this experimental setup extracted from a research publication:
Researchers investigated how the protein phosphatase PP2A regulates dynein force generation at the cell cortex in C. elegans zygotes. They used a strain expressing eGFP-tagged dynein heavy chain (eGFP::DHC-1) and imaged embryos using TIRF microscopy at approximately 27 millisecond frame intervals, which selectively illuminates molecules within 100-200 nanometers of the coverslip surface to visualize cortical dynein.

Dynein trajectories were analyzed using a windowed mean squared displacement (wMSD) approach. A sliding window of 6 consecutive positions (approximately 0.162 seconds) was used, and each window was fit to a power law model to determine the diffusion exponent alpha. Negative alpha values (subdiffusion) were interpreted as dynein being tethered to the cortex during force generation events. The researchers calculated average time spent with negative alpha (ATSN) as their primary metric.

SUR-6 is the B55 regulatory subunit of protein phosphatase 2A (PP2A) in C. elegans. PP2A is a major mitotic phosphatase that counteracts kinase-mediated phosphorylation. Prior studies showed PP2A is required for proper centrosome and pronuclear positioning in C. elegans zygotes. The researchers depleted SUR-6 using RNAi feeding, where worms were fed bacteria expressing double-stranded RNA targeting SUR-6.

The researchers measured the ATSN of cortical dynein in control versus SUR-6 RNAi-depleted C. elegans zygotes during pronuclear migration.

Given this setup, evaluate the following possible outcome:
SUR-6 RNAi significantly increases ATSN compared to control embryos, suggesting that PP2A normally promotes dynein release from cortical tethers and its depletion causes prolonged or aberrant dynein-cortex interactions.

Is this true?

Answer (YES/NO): YES